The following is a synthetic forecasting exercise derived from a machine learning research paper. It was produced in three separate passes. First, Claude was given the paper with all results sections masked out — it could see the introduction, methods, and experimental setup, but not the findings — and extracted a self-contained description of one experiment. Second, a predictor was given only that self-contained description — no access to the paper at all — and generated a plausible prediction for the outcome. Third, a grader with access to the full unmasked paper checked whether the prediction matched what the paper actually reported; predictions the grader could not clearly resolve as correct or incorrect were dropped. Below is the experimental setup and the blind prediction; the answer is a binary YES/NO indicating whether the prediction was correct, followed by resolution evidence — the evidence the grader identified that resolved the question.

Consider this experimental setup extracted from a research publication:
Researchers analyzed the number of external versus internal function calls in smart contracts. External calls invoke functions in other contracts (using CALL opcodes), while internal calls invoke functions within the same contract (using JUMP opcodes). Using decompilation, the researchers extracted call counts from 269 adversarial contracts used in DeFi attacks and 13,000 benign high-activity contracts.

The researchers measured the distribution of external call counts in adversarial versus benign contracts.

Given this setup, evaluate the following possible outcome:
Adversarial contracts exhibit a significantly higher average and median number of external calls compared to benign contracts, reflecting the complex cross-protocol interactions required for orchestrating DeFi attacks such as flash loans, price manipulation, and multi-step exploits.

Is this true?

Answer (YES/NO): YES